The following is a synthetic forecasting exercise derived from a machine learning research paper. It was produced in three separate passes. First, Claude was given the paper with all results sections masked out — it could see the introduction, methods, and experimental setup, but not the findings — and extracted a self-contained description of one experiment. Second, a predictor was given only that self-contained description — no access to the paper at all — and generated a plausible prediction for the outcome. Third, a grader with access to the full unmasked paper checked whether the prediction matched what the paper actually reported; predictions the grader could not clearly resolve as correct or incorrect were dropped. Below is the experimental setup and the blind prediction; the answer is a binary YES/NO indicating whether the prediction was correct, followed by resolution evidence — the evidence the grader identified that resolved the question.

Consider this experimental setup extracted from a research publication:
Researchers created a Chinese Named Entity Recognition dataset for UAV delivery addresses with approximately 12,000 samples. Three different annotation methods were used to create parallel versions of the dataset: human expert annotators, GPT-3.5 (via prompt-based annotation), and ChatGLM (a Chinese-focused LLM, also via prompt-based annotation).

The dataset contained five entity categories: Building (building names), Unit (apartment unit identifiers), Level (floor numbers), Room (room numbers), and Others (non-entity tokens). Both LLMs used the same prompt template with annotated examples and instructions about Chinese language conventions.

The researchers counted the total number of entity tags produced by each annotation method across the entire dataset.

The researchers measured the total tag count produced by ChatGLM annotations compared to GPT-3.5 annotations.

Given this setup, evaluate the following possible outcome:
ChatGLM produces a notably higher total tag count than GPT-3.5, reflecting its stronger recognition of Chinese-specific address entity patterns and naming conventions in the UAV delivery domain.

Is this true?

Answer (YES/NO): NO